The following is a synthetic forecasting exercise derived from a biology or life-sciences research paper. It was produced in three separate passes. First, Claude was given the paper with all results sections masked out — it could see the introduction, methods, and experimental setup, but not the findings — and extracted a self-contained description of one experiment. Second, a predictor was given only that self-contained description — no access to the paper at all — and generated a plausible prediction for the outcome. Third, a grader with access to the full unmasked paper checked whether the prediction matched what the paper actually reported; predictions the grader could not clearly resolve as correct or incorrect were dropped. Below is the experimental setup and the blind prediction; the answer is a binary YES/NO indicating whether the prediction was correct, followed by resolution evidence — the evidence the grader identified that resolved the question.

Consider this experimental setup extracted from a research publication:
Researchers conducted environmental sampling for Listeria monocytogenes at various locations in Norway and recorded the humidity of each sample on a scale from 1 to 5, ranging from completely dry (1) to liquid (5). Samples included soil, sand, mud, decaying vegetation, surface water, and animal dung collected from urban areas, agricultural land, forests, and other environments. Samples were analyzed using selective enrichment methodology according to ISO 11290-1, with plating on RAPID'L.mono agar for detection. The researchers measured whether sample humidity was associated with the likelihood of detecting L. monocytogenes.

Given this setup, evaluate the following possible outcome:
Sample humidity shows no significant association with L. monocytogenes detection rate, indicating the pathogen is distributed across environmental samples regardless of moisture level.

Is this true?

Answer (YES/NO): NO